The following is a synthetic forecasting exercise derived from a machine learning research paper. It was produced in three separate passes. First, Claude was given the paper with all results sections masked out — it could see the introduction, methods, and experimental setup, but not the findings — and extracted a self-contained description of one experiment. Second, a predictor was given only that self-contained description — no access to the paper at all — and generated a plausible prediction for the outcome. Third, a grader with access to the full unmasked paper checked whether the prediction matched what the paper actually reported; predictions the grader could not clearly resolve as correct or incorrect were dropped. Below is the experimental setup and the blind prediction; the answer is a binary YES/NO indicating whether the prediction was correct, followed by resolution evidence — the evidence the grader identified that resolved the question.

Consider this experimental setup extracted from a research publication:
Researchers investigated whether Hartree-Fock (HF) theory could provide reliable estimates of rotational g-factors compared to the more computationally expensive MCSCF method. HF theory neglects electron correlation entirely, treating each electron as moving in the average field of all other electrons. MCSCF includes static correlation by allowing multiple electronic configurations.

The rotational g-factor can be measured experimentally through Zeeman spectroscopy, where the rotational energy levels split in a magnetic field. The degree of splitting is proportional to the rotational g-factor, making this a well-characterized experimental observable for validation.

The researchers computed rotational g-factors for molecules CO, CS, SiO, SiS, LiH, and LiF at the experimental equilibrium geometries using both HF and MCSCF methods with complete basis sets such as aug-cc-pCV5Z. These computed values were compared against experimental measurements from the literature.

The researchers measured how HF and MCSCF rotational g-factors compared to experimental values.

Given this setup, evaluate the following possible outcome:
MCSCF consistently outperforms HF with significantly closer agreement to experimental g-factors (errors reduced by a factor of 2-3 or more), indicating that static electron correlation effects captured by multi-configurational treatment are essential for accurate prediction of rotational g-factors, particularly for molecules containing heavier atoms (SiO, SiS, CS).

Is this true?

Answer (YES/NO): NO